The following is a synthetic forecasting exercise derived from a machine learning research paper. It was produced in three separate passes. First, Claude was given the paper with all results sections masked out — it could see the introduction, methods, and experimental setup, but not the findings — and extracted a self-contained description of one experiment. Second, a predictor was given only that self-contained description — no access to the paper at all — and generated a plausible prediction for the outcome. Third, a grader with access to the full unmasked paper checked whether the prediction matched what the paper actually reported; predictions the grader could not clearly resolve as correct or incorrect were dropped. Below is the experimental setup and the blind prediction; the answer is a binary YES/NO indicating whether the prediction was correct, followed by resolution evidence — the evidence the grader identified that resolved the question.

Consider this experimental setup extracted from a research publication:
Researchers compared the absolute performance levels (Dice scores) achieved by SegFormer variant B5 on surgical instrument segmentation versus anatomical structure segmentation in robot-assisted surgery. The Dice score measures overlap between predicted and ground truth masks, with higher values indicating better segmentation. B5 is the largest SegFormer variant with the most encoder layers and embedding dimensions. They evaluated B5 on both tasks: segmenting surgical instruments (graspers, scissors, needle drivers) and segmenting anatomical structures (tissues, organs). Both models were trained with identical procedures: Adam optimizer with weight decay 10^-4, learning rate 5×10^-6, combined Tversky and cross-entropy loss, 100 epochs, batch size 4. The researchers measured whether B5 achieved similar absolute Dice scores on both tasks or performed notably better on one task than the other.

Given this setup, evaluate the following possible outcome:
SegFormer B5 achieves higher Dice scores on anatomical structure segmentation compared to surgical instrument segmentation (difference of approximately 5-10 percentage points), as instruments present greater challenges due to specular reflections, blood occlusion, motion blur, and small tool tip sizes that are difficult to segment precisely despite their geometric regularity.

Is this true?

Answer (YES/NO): NO